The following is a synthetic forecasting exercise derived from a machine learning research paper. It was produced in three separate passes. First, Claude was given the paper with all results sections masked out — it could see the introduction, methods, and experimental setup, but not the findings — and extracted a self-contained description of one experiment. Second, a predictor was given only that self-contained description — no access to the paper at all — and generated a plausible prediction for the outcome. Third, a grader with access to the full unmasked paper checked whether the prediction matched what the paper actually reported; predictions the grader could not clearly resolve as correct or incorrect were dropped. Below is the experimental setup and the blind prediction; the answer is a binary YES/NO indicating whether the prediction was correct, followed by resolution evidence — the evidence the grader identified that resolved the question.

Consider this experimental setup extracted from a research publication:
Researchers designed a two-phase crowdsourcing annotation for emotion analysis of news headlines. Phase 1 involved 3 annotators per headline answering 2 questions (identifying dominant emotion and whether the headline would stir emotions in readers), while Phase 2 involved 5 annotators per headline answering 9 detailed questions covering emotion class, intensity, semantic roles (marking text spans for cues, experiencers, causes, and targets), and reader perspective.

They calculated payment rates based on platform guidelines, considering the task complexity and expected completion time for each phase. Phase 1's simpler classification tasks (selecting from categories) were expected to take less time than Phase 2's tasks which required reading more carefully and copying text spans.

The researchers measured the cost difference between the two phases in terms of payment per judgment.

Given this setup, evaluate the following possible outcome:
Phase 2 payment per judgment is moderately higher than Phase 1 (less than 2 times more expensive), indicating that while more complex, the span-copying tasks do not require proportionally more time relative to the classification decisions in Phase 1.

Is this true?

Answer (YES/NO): NO